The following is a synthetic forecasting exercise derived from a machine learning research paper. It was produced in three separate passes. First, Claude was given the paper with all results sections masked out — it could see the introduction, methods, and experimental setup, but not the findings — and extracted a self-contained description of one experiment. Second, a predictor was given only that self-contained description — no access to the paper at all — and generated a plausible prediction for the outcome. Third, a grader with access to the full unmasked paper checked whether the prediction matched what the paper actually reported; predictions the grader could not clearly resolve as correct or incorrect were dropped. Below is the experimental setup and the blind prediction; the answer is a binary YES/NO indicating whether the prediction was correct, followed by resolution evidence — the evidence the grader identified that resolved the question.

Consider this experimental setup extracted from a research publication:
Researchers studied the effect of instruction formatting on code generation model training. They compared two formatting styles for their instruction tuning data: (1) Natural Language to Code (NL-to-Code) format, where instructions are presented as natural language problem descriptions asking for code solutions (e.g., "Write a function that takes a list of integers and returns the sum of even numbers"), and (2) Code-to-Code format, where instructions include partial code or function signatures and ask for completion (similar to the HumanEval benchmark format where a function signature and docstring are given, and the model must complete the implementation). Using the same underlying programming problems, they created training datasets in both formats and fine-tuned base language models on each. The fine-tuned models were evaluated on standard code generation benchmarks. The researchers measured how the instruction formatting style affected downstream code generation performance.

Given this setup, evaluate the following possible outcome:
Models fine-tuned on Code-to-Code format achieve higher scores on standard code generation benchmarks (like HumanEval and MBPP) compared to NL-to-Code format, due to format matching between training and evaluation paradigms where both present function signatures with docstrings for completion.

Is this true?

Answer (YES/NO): NO